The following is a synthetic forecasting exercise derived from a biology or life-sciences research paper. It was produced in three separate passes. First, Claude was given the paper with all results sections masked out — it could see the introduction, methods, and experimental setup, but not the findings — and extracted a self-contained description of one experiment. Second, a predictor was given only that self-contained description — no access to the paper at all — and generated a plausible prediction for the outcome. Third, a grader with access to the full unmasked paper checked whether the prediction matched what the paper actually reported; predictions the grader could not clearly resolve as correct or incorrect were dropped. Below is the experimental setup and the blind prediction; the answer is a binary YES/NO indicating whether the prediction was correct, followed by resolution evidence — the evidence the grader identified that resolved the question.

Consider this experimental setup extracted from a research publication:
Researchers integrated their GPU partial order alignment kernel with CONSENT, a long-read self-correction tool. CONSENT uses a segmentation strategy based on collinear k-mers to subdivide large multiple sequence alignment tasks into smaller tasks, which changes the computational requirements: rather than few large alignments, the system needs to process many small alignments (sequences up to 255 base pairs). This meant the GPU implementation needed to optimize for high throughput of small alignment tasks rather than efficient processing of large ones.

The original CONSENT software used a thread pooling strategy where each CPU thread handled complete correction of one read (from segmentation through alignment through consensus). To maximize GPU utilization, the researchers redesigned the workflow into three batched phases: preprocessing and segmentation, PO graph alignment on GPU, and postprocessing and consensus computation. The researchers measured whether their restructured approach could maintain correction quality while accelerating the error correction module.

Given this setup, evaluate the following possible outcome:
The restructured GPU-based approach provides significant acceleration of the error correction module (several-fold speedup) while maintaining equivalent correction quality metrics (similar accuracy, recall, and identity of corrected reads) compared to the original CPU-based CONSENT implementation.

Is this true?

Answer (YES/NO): YES